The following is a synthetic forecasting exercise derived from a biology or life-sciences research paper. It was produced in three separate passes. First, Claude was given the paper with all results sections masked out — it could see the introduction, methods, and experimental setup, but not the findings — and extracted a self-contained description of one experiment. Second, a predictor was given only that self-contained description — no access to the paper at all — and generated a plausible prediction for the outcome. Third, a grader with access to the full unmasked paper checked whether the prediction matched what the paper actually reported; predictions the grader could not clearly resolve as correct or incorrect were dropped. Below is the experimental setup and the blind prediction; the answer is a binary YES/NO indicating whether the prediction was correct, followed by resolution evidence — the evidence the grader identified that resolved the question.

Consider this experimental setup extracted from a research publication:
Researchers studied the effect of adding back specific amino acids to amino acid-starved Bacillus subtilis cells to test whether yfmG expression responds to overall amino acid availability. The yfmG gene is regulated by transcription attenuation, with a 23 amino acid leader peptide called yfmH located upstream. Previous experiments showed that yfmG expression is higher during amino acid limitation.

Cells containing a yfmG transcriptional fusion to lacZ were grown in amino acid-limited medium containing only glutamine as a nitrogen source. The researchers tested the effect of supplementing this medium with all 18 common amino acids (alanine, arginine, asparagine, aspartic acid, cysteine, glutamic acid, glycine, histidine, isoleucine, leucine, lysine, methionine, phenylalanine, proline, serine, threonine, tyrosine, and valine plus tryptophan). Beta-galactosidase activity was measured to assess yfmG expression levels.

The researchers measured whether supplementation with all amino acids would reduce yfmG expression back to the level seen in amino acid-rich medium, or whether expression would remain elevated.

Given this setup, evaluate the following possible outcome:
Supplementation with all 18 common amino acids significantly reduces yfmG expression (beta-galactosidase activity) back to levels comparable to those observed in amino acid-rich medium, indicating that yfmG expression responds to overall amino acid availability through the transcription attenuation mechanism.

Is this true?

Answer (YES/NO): YES